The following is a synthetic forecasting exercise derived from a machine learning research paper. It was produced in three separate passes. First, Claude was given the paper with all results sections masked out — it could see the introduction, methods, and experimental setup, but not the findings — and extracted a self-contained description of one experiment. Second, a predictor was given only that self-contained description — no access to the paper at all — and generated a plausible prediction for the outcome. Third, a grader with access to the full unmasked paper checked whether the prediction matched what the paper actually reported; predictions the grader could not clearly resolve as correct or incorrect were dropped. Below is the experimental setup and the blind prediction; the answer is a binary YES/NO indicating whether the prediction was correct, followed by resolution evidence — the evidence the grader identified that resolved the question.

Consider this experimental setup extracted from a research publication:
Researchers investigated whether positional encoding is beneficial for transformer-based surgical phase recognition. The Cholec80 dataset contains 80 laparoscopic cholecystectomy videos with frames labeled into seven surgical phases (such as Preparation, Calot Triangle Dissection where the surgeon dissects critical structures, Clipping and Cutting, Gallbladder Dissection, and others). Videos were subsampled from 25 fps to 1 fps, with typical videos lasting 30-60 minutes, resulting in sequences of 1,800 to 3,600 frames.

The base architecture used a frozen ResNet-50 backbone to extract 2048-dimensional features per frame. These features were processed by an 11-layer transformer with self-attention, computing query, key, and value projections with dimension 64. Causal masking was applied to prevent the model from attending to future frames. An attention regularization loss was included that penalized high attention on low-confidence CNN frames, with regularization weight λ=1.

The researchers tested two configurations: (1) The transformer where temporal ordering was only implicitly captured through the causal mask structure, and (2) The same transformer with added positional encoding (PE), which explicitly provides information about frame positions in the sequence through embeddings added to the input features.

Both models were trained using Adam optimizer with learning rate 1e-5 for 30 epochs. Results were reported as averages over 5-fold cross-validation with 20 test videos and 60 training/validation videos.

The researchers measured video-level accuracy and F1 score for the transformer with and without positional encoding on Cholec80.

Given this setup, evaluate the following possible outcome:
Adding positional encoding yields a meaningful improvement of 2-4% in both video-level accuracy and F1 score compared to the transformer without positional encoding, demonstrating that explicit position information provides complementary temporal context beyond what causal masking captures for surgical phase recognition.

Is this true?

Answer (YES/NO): NO